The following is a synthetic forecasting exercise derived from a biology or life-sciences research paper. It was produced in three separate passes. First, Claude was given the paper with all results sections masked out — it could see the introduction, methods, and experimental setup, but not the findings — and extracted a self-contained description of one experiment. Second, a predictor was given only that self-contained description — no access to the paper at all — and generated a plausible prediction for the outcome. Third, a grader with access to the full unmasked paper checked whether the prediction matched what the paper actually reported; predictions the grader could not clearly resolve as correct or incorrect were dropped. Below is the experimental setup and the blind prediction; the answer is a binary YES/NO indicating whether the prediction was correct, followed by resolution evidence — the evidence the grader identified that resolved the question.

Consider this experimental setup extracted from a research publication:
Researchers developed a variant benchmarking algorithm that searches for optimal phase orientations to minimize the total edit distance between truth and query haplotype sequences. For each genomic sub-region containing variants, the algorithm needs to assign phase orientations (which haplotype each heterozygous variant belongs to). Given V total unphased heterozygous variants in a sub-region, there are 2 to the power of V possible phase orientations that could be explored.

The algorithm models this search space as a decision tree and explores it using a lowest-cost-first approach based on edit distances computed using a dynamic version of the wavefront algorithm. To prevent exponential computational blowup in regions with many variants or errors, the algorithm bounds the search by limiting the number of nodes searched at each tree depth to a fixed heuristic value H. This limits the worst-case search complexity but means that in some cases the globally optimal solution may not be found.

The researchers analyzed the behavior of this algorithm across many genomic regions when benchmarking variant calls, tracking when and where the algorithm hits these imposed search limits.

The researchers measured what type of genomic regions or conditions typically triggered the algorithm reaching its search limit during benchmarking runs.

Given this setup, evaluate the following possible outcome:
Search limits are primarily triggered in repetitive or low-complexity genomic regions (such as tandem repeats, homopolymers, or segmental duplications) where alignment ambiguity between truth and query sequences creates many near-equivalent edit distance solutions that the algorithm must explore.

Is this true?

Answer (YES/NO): NO